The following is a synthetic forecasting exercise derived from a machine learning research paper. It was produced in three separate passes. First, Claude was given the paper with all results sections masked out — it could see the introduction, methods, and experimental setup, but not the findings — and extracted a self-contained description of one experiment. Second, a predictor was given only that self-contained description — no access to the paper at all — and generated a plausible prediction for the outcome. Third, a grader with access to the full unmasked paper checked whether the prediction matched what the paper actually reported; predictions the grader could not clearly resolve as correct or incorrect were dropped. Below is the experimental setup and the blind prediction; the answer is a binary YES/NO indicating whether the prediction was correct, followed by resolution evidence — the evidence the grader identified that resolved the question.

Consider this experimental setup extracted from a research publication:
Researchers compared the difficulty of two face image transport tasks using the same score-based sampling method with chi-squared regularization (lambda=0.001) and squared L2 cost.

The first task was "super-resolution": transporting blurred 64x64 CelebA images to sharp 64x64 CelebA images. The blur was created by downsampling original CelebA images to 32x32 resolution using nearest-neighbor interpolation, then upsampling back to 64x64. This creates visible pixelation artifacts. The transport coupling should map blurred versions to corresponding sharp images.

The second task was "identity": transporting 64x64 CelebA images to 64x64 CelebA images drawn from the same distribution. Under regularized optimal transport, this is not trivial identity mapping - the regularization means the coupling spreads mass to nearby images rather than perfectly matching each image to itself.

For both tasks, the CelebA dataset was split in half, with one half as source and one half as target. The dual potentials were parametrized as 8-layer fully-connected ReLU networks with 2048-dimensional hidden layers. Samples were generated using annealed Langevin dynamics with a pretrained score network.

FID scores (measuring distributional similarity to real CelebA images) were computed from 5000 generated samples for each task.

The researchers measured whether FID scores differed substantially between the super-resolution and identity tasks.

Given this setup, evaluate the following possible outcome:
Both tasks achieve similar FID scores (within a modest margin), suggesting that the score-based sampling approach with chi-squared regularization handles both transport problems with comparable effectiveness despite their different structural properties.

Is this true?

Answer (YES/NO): YES